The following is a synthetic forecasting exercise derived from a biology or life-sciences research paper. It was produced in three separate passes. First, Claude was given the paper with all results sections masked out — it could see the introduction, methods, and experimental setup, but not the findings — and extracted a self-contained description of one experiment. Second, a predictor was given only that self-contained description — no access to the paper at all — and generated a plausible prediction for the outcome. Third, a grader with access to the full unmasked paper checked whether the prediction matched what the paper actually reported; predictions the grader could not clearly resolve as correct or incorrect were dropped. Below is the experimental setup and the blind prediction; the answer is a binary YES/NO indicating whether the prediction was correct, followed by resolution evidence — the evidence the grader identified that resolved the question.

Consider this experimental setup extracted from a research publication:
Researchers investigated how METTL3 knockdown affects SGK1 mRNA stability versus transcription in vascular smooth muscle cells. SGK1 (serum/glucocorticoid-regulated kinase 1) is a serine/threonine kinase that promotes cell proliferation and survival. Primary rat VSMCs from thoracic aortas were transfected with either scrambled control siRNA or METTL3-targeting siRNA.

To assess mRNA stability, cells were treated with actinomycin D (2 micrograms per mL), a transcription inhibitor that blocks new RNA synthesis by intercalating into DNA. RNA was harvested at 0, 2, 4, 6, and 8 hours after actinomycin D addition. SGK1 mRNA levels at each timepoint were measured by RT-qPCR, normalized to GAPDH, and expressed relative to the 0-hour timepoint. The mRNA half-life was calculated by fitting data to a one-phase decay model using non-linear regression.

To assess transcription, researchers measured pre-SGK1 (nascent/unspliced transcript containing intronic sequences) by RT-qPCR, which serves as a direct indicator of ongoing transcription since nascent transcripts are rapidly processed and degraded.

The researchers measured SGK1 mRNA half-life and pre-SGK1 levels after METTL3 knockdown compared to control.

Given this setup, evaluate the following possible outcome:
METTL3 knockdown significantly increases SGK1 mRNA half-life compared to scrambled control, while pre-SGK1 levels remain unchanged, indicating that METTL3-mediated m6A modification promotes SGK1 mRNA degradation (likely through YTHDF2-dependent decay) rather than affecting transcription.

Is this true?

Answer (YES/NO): NO